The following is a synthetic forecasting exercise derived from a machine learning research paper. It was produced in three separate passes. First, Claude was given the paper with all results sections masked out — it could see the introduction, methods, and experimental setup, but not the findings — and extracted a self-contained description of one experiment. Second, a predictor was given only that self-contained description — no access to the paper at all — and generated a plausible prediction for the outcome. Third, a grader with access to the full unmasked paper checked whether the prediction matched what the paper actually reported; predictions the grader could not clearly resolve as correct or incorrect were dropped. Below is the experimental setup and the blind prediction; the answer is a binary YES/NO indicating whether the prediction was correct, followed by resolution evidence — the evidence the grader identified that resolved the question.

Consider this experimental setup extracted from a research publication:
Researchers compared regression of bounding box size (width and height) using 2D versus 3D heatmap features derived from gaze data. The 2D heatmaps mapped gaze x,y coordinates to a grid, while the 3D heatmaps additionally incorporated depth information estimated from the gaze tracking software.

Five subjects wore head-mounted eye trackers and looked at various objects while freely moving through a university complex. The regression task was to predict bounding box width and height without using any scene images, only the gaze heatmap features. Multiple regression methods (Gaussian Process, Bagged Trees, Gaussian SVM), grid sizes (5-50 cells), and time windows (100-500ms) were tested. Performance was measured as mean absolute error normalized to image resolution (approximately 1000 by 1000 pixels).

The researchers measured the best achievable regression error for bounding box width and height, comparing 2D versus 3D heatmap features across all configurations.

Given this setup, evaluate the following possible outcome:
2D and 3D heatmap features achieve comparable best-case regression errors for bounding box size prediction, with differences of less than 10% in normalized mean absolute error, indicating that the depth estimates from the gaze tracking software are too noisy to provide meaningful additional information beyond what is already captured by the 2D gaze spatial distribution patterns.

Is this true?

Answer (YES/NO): NO